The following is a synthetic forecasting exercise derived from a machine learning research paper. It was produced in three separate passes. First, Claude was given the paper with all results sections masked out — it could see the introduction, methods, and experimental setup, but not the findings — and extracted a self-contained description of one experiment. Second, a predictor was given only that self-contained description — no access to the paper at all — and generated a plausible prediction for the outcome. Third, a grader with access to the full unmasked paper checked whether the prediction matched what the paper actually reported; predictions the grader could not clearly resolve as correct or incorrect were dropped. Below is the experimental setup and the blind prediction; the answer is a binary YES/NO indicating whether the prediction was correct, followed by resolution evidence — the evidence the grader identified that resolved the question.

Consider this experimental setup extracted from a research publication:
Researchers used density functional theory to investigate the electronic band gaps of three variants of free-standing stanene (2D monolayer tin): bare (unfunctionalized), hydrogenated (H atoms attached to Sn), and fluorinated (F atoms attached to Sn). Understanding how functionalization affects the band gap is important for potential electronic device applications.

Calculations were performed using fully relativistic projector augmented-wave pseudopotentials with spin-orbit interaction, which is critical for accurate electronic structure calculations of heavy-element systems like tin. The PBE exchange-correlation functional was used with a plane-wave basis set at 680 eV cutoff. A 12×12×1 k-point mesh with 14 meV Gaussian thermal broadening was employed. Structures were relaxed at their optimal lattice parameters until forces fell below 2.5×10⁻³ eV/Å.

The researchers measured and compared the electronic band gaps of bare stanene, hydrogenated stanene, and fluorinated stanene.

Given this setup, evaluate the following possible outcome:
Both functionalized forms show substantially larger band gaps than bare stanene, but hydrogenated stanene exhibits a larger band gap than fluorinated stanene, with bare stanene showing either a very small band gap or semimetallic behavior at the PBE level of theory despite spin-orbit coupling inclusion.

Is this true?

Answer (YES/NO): NO